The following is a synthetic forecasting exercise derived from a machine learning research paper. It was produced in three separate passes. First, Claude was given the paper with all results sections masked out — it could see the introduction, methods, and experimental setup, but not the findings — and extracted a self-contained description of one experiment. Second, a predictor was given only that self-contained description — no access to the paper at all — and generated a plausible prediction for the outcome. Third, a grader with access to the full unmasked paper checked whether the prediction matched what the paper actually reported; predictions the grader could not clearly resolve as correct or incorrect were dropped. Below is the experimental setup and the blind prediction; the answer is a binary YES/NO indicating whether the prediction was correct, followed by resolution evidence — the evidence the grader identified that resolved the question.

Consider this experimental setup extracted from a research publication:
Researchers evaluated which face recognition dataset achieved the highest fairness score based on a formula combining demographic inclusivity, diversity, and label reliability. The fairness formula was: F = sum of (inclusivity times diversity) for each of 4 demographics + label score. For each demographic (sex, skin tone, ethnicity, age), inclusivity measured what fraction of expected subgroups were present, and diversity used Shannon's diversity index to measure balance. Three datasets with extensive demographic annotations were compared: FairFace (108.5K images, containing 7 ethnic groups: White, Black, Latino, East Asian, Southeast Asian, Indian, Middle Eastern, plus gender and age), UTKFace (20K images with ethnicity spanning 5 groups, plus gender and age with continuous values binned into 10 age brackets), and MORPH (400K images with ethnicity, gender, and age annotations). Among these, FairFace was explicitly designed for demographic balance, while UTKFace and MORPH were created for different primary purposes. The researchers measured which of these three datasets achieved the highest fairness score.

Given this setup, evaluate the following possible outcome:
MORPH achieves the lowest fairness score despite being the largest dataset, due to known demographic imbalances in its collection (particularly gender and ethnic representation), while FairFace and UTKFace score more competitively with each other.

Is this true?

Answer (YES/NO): YES